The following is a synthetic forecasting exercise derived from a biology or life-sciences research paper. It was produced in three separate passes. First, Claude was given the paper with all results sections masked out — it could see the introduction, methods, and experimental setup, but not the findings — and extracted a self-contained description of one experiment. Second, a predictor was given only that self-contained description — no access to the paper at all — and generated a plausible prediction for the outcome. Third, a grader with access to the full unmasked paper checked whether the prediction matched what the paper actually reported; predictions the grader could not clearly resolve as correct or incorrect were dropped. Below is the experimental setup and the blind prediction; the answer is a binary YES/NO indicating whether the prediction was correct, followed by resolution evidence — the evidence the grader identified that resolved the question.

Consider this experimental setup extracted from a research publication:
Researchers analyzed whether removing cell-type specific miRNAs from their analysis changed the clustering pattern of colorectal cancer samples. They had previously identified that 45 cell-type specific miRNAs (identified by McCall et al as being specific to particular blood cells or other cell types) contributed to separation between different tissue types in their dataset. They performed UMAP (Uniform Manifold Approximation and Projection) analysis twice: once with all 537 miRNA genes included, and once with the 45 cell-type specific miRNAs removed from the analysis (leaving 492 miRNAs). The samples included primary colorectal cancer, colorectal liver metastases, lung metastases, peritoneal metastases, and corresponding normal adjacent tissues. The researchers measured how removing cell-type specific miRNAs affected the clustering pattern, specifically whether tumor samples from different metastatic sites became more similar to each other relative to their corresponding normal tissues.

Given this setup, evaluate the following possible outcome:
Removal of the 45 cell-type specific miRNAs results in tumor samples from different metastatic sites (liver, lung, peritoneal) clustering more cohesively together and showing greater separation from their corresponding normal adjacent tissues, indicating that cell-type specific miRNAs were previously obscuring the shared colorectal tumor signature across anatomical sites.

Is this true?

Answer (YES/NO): NO